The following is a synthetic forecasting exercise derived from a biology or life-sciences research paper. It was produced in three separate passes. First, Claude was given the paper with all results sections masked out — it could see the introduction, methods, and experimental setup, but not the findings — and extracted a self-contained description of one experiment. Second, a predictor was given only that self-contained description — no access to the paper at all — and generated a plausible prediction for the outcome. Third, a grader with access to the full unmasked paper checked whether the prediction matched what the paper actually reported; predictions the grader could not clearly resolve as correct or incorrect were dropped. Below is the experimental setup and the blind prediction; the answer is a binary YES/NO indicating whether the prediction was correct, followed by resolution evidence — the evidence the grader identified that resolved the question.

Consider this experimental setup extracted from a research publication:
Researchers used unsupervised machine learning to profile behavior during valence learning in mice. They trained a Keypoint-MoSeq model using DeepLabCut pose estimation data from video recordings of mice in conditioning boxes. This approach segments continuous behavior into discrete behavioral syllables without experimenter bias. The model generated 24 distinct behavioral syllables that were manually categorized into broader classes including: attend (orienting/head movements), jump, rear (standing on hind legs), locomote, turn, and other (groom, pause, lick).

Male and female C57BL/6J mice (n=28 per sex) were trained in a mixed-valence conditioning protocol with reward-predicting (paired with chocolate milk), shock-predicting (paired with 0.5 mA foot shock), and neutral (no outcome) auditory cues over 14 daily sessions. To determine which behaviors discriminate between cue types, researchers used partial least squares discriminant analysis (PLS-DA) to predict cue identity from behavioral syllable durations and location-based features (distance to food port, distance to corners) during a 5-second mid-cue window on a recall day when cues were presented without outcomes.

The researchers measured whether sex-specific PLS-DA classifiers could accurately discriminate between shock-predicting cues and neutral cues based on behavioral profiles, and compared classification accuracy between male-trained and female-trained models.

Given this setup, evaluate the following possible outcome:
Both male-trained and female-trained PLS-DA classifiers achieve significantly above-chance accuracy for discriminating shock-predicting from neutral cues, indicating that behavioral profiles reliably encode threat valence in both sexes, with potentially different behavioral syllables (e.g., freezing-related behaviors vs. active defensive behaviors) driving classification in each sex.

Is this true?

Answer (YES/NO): YES